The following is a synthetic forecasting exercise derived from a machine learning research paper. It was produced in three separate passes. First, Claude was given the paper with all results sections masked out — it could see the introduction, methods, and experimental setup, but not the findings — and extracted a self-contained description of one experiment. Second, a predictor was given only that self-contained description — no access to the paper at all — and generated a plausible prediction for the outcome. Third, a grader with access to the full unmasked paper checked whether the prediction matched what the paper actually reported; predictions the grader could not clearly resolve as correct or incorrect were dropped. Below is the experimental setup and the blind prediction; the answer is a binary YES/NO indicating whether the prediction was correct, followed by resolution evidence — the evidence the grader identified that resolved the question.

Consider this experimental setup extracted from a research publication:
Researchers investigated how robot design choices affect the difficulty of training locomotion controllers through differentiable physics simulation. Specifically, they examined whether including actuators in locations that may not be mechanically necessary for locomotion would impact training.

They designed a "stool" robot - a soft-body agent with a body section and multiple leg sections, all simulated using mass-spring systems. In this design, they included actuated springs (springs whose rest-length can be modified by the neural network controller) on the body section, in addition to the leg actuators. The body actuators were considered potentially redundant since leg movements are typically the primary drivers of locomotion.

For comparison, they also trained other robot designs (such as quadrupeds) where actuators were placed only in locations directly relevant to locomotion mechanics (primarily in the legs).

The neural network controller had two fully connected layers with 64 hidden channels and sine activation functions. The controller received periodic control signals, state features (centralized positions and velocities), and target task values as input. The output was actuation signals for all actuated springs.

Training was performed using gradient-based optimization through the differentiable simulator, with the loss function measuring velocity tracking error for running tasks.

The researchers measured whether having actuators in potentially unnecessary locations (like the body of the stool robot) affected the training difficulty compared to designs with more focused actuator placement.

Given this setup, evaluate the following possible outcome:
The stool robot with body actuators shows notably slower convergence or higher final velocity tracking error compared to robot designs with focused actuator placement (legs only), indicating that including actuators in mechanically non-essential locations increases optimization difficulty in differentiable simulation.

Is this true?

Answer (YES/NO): YES